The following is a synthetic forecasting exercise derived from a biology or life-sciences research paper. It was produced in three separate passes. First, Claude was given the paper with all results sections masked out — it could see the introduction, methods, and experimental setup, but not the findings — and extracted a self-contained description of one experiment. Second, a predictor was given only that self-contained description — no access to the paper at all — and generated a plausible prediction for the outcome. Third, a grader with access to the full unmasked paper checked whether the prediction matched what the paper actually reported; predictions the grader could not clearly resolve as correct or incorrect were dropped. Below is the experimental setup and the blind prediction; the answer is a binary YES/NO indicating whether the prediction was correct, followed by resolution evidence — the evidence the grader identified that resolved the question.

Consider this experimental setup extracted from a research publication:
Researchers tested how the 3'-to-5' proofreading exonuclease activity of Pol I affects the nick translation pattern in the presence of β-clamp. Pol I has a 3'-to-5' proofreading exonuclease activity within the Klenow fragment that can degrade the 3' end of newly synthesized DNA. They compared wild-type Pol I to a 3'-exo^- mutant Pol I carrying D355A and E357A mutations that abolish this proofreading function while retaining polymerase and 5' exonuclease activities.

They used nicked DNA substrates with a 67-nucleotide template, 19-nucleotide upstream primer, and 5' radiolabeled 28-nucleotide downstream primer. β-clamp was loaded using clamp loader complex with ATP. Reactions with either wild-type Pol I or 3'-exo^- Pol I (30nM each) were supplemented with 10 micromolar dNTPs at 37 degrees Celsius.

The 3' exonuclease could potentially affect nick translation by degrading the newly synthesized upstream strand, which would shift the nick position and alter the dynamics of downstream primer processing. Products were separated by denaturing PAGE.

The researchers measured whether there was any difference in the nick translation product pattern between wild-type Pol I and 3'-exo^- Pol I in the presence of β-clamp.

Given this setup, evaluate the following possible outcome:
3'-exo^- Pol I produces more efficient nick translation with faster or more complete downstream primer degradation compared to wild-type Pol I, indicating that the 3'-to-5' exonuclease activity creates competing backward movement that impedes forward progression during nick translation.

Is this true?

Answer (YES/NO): NO